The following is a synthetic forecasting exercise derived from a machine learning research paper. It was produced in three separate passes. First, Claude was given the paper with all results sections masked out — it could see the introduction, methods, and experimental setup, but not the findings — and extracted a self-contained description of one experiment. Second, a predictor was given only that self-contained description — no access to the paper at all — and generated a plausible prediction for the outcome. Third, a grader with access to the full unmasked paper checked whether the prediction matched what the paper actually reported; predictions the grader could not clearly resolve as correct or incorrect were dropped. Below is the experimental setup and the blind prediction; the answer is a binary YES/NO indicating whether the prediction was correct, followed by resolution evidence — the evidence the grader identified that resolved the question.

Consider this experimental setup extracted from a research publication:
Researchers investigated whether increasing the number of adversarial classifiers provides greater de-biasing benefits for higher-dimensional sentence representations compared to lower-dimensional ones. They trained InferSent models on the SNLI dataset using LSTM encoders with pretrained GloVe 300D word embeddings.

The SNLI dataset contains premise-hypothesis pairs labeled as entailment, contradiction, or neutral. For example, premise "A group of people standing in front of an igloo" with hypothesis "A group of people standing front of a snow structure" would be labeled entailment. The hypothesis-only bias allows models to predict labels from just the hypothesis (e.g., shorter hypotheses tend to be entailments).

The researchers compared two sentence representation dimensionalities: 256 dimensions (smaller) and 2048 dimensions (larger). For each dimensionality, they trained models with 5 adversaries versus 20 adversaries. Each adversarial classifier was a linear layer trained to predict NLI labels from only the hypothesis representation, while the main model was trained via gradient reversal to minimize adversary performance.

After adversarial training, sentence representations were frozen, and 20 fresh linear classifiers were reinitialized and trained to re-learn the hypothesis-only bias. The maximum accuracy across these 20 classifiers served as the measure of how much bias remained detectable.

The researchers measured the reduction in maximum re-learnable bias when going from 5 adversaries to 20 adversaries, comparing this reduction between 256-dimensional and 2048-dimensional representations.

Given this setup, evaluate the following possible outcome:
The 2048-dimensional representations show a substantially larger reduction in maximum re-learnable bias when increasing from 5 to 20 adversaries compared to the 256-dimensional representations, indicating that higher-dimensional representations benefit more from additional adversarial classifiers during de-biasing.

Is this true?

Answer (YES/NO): YES